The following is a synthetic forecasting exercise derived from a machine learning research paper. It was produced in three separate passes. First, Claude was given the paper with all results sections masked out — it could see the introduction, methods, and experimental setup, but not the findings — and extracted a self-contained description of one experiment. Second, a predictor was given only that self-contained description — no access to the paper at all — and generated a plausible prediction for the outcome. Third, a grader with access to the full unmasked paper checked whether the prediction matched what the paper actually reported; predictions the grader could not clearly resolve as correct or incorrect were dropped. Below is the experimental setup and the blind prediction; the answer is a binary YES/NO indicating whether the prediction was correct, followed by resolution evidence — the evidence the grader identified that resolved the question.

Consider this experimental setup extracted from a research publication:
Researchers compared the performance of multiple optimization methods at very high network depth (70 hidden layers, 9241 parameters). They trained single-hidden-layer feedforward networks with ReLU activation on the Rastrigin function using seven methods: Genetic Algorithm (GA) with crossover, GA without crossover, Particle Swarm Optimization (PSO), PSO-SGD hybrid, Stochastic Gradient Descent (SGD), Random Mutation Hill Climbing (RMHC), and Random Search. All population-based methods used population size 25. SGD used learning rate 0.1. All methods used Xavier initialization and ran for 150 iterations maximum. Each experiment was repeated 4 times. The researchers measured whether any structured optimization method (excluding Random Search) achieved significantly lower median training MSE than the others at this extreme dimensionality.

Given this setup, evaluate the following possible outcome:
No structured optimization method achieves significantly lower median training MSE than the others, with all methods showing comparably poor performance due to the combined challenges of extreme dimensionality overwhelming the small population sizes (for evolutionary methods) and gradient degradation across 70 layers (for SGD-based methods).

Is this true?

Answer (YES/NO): YES